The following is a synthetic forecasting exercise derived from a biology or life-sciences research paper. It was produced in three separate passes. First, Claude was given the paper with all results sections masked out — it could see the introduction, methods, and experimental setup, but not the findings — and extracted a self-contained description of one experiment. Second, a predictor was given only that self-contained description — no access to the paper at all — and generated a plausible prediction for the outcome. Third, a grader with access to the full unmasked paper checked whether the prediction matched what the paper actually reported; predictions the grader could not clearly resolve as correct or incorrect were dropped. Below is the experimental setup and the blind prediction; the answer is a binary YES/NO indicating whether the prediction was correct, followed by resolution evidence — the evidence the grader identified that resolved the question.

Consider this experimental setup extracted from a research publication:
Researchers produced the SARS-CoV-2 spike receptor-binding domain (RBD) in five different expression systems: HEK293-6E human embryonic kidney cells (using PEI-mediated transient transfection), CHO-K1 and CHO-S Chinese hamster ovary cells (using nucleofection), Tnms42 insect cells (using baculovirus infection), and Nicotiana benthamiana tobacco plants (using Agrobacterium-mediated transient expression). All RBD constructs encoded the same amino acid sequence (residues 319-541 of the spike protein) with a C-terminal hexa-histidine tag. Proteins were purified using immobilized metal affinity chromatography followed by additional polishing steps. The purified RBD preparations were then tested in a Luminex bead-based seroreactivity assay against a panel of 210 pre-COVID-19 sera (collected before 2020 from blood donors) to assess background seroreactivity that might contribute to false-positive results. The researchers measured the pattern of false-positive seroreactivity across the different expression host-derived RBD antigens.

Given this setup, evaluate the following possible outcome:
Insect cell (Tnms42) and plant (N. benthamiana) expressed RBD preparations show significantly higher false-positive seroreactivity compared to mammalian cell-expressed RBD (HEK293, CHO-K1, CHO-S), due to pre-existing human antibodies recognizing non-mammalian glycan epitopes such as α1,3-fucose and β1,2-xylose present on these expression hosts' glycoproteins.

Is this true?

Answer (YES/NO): NO